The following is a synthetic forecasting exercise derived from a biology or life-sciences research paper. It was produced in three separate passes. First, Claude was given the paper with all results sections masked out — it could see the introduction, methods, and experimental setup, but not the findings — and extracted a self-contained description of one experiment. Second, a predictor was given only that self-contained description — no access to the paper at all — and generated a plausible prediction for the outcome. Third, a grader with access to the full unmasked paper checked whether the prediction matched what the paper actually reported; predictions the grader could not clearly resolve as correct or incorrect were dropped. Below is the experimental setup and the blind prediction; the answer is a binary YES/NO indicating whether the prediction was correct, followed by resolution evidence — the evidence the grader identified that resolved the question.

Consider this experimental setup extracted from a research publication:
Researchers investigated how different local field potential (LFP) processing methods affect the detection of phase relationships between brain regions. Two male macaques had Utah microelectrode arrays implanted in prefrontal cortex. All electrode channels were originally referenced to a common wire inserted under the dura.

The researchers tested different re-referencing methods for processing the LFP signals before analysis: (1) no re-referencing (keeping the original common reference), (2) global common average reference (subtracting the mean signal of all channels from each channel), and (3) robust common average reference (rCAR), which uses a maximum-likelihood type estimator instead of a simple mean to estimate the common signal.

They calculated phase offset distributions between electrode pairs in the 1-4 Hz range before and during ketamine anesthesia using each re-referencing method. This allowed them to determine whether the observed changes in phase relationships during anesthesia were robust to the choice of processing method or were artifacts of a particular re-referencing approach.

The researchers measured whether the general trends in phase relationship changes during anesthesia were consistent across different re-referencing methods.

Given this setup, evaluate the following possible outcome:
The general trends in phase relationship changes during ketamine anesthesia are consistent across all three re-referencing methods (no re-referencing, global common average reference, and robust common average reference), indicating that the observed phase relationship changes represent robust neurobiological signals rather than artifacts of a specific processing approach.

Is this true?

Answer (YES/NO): YES